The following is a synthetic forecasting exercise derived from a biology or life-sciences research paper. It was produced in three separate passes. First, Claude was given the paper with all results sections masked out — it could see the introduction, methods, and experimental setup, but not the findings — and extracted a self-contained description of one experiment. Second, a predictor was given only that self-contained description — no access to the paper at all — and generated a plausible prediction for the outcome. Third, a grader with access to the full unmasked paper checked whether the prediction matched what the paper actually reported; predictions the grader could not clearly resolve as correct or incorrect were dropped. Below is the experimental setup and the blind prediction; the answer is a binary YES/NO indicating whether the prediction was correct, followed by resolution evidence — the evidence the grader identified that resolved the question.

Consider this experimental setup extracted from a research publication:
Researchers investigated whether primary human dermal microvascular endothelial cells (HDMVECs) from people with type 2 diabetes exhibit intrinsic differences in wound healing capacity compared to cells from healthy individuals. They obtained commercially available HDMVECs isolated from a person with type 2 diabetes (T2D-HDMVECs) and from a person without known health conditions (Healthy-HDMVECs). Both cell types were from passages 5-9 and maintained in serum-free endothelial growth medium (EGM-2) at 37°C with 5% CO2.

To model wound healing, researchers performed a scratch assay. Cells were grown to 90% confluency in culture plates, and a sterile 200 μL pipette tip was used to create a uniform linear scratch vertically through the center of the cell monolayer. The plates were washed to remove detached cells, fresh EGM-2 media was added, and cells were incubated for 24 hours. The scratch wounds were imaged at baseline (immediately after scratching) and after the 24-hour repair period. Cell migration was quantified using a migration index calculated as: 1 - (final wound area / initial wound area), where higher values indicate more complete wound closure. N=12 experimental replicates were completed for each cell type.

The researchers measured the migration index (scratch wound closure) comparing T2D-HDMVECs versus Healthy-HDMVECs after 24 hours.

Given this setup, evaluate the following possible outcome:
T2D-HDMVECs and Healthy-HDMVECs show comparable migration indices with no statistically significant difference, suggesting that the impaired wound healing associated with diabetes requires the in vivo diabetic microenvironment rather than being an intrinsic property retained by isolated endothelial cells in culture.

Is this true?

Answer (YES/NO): NO